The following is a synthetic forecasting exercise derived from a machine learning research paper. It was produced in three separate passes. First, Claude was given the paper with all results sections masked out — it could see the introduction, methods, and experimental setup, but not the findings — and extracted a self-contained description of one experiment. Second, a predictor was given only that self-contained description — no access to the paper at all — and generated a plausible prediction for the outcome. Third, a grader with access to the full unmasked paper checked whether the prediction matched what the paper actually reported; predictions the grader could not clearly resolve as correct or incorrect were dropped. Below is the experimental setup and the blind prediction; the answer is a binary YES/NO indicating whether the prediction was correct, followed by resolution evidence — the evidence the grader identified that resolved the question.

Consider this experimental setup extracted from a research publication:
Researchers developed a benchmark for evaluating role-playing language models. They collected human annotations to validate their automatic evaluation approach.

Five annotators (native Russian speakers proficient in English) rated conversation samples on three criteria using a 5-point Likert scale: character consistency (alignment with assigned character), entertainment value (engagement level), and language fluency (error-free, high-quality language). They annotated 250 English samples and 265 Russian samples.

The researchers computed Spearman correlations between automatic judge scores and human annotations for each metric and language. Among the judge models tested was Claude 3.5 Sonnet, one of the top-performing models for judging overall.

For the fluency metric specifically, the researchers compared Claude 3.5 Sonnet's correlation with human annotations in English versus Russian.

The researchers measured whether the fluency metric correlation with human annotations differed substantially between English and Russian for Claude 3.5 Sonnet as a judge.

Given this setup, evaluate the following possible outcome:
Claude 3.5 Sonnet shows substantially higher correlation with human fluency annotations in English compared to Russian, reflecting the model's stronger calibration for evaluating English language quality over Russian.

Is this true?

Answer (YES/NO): NO